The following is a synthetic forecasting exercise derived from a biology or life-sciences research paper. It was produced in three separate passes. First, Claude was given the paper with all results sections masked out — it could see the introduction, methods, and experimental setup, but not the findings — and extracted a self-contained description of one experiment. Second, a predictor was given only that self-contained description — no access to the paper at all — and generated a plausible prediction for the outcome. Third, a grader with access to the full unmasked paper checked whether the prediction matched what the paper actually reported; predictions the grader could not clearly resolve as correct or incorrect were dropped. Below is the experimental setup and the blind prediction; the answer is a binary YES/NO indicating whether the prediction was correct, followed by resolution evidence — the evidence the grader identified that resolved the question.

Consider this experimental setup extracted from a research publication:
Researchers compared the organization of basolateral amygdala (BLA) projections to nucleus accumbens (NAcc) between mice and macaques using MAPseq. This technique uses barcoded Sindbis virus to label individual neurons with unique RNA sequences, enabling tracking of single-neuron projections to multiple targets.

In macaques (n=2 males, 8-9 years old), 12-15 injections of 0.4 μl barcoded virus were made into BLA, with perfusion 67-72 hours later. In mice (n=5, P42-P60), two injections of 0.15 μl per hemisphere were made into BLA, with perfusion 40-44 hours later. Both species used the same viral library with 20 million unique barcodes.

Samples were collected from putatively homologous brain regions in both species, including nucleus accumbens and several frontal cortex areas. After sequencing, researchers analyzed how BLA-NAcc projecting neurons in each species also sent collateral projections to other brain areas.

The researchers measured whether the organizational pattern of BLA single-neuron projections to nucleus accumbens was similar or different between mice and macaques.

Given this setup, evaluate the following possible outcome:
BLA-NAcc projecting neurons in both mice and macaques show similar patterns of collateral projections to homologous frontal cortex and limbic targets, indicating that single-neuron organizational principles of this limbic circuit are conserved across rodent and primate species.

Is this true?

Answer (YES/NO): YES